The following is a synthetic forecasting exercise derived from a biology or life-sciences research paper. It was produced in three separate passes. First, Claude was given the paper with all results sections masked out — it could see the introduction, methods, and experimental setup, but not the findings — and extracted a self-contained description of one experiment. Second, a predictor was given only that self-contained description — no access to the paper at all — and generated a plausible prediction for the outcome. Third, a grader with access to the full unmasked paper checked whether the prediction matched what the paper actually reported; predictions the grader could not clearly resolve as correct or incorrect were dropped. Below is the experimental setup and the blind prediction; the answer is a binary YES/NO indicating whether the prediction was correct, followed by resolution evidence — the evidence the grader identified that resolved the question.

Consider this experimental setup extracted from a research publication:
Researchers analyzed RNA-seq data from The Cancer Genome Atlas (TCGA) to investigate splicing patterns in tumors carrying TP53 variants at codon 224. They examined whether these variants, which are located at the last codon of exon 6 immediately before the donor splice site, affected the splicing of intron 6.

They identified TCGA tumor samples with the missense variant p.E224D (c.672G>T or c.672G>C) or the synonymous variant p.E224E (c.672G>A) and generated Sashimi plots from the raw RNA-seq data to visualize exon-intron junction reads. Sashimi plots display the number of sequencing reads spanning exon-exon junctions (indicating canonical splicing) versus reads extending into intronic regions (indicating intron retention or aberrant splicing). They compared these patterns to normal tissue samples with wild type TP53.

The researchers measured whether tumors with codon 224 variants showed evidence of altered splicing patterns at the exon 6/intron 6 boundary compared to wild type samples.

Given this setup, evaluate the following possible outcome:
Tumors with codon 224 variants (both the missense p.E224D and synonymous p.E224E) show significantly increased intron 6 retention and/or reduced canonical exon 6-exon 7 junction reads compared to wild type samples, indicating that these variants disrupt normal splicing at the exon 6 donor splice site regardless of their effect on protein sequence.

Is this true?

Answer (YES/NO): YES